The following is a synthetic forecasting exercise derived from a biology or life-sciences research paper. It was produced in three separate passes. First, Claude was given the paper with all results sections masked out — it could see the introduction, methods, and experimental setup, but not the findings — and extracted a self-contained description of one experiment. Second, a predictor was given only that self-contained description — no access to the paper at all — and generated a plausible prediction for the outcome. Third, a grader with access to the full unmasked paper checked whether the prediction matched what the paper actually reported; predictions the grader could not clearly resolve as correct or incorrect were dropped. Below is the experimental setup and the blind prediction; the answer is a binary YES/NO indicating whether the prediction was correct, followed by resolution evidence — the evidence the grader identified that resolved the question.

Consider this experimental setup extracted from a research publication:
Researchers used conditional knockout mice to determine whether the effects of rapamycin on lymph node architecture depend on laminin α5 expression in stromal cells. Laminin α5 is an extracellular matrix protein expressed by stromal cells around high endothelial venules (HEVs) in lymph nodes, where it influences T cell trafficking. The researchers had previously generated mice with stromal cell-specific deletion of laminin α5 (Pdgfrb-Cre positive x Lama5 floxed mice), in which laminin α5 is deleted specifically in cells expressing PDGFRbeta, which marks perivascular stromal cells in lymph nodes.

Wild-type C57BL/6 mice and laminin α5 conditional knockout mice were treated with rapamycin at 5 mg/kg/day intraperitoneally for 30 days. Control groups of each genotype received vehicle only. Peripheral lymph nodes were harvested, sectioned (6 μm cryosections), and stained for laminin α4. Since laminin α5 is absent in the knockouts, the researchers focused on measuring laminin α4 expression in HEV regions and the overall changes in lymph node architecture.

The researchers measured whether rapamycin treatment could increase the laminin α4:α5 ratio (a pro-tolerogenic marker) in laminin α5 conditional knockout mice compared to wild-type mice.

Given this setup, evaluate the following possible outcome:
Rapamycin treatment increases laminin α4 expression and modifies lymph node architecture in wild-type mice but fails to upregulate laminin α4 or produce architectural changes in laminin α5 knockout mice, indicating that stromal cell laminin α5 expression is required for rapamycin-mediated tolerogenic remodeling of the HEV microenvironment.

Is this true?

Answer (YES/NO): NO